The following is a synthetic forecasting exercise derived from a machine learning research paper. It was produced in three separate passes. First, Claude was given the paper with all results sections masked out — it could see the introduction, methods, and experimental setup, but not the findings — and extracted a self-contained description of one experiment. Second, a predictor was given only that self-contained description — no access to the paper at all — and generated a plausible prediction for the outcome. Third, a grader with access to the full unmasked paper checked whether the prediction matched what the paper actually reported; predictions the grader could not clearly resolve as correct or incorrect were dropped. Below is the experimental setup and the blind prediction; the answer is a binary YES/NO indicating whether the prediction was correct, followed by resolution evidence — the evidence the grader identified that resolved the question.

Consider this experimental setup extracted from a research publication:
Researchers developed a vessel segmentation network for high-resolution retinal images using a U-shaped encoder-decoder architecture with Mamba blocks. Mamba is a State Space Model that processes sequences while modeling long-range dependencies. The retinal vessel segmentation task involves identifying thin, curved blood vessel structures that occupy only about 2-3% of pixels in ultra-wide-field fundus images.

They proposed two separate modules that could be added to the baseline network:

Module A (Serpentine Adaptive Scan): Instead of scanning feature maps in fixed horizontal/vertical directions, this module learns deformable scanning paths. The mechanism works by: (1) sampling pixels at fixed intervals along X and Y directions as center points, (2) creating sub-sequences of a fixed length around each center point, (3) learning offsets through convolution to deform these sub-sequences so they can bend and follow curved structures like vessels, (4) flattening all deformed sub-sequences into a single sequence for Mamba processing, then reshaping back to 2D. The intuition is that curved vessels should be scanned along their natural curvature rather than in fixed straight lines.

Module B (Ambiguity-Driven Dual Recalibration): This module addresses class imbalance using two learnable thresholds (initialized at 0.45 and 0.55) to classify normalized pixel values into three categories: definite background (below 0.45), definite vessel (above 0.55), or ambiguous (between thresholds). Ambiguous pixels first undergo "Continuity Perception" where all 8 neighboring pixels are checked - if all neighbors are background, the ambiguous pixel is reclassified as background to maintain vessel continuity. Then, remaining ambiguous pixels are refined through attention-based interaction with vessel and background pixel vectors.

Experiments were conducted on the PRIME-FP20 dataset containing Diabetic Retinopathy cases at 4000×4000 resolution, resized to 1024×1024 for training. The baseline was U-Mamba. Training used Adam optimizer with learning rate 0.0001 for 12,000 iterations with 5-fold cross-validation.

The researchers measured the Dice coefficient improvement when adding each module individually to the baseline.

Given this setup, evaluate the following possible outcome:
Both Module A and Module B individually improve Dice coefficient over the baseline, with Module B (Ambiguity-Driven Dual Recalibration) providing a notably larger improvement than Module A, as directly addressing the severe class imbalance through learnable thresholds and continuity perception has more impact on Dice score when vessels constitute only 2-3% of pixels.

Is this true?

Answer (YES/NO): NO